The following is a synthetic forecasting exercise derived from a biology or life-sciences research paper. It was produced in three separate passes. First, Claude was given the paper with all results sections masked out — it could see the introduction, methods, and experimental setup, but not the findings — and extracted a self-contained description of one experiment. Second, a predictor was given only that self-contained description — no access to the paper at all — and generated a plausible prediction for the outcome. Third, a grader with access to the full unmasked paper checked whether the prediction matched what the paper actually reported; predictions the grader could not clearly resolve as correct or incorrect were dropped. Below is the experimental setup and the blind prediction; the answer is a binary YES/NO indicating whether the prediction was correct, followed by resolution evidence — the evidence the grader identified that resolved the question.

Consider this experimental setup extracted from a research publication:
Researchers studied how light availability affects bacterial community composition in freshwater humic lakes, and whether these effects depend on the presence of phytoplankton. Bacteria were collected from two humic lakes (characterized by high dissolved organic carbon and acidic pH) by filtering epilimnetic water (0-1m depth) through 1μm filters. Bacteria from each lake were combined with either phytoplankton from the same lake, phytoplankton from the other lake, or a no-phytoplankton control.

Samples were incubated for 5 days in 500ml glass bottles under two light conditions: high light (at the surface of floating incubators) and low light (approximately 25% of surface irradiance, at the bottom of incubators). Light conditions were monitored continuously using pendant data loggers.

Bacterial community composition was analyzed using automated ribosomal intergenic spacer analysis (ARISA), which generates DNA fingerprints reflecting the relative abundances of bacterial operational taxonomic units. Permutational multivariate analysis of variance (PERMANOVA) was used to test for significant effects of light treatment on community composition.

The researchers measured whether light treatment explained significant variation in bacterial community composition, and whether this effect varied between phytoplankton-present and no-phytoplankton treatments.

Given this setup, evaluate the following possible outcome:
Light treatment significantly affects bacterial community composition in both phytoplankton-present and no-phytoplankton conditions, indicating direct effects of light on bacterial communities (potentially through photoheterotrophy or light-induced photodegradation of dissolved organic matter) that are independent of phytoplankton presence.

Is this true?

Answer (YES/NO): NO